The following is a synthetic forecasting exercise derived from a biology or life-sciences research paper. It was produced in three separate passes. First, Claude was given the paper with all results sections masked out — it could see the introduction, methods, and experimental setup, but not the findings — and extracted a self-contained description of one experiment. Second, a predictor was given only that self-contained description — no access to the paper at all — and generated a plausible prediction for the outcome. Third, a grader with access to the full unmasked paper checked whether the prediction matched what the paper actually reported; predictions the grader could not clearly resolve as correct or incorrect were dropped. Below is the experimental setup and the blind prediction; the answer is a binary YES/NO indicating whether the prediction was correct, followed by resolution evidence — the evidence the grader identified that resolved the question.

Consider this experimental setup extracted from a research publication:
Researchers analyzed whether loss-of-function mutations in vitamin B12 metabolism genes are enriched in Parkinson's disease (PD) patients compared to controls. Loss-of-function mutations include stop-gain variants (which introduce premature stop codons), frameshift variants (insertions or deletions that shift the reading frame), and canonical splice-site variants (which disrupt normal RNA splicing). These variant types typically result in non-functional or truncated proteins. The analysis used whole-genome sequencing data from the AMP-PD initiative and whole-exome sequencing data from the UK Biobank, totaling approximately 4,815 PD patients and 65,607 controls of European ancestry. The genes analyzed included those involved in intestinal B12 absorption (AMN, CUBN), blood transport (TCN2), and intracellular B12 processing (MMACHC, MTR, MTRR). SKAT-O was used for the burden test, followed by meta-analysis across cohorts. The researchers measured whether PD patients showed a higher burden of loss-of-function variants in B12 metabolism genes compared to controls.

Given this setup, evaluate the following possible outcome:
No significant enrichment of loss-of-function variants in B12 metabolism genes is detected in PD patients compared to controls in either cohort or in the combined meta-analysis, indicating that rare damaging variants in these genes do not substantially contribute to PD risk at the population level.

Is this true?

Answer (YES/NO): YES